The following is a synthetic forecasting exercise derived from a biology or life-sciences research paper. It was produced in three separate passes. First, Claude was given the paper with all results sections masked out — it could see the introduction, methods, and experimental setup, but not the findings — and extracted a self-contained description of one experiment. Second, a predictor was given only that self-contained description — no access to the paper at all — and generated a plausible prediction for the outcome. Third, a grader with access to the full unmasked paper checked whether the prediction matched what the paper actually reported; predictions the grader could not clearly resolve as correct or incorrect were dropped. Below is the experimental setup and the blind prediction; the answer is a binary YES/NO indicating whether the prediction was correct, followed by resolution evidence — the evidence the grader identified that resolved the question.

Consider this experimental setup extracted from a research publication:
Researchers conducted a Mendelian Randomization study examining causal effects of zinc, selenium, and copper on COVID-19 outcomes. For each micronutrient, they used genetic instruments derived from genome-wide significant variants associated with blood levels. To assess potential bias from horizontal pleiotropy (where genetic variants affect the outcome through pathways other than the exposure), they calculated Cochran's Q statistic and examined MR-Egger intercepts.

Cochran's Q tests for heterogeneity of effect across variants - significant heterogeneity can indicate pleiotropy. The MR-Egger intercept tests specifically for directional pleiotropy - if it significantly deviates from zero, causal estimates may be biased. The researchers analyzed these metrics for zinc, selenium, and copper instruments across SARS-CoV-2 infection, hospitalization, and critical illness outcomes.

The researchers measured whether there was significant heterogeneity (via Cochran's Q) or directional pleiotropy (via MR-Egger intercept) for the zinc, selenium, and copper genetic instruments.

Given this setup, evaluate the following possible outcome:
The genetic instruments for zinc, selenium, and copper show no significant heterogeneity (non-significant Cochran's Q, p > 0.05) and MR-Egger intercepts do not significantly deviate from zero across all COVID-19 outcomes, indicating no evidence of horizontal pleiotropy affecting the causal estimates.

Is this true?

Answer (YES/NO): YES